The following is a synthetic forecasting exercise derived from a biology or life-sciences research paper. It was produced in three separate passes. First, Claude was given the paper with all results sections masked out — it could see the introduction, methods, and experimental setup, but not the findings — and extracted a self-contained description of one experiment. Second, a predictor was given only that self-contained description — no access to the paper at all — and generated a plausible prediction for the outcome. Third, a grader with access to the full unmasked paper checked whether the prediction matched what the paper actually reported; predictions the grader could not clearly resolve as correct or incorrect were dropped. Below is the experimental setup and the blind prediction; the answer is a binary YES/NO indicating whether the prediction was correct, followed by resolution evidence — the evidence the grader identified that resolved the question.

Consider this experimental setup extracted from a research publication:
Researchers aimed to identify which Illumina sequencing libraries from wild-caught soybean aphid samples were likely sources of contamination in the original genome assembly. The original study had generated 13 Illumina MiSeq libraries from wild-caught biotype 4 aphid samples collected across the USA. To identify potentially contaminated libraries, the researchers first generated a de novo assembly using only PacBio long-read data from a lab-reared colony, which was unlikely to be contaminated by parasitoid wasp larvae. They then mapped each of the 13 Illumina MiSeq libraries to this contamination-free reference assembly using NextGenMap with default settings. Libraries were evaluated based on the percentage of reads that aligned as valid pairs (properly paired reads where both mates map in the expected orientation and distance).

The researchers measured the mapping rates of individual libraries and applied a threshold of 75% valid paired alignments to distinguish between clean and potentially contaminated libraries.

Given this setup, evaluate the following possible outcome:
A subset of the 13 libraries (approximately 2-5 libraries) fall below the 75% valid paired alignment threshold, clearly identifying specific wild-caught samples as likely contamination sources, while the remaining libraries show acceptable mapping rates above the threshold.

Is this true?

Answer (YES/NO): YES